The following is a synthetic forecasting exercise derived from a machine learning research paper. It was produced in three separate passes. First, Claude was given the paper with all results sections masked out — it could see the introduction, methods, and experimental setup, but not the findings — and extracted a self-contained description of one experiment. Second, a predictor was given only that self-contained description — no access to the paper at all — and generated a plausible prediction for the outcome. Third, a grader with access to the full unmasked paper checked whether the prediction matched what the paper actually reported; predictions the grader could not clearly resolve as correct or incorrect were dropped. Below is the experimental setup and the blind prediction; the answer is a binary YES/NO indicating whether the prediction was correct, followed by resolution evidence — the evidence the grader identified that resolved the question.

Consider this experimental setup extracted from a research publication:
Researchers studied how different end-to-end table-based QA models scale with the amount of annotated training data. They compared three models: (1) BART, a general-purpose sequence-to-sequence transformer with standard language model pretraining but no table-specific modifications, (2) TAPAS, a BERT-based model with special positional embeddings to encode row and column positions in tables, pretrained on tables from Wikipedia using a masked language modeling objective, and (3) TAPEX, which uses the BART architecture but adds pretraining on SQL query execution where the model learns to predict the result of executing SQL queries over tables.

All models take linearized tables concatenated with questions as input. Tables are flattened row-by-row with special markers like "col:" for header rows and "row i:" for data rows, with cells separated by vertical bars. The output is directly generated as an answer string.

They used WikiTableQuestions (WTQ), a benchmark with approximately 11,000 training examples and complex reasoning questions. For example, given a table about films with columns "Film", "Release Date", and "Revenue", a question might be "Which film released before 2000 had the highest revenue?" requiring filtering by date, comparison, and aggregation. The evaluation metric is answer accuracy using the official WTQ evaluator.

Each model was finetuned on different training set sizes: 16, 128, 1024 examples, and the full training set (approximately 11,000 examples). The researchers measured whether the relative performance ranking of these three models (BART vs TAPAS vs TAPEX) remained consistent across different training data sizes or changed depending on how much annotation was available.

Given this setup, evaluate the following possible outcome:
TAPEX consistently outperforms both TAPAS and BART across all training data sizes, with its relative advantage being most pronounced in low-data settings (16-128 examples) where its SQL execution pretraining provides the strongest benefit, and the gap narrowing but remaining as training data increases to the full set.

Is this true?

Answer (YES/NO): NO